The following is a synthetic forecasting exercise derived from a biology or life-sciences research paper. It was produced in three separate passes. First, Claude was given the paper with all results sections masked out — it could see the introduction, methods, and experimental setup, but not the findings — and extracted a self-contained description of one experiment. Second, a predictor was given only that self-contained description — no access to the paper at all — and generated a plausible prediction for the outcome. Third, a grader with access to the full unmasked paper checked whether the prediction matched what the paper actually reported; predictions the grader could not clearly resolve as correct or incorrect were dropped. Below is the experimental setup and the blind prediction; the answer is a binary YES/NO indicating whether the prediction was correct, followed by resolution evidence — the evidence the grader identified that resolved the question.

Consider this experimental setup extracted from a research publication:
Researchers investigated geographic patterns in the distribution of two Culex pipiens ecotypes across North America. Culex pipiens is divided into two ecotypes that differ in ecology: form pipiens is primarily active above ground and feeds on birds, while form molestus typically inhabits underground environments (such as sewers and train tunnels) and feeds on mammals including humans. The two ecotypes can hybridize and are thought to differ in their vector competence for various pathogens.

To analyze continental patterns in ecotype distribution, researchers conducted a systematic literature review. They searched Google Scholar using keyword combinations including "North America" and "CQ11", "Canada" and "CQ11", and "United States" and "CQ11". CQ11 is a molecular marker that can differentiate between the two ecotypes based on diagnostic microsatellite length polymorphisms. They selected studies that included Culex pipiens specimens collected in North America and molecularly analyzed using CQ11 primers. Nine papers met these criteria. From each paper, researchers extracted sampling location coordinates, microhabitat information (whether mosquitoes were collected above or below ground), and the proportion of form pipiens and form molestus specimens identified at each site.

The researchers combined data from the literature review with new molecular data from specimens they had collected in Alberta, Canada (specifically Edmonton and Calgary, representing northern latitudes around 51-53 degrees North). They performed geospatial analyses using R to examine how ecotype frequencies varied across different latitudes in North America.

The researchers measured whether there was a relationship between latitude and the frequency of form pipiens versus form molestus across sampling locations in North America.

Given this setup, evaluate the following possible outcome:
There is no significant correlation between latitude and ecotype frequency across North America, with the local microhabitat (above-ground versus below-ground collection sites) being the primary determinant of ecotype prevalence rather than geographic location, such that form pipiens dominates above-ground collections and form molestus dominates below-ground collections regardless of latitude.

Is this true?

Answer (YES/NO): NO